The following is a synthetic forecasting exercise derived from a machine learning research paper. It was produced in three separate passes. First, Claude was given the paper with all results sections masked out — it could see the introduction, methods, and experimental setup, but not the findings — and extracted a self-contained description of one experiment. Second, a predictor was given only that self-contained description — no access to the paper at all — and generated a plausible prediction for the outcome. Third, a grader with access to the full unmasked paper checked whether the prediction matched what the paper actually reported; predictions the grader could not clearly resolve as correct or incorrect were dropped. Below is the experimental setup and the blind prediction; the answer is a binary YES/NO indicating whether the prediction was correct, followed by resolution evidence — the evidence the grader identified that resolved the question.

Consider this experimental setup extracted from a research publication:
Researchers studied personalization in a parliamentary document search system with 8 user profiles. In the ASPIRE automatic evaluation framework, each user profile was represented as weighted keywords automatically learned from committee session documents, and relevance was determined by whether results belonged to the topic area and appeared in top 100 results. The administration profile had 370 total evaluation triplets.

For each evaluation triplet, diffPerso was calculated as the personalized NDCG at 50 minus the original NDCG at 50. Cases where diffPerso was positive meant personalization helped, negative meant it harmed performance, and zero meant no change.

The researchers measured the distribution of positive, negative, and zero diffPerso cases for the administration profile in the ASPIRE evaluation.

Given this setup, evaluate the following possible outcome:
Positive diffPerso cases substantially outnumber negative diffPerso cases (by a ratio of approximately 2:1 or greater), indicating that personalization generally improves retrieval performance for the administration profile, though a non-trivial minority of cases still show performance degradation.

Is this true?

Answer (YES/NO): YES